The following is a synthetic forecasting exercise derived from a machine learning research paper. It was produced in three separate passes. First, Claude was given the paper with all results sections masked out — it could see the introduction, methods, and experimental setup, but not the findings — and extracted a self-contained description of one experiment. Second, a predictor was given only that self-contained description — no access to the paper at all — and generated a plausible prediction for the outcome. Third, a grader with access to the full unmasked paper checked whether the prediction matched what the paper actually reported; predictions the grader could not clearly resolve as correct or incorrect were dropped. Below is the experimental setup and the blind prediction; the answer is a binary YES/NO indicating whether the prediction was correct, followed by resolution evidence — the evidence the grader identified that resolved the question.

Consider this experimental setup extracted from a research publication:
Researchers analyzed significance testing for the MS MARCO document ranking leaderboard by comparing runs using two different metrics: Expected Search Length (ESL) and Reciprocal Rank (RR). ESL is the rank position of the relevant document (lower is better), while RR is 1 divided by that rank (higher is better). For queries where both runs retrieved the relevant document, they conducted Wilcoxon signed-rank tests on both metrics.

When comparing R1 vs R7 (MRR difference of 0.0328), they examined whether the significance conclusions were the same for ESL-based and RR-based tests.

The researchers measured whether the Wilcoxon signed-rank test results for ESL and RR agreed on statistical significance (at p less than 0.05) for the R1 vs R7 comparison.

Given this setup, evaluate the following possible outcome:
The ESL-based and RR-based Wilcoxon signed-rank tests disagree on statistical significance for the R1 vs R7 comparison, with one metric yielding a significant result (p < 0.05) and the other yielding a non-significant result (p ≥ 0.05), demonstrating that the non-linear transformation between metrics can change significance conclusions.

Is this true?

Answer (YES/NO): YES